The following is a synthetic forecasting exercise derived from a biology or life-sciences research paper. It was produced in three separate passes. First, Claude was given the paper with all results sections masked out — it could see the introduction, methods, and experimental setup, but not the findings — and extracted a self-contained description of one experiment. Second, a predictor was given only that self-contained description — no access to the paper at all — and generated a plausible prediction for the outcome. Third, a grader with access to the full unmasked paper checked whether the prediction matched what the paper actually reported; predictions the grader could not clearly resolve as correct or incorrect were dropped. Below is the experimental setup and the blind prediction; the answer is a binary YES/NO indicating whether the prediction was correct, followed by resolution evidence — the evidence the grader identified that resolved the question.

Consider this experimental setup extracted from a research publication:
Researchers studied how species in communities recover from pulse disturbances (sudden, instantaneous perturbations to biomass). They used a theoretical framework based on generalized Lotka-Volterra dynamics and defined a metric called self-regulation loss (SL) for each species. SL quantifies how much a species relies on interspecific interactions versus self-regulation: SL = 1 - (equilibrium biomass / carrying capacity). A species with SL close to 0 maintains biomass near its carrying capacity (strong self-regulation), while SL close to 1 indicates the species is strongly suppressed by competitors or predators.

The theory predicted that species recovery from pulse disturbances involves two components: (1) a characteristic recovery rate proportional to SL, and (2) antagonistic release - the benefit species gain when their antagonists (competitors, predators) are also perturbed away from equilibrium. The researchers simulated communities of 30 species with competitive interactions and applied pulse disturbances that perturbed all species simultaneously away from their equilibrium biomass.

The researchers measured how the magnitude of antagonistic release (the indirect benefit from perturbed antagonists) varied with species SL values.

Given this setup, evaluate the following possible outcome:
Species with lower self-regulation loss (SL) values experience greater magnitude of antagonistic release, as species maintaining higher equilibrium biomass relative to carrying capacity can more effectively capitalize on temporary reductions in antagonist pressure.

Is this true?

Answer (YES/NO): NO